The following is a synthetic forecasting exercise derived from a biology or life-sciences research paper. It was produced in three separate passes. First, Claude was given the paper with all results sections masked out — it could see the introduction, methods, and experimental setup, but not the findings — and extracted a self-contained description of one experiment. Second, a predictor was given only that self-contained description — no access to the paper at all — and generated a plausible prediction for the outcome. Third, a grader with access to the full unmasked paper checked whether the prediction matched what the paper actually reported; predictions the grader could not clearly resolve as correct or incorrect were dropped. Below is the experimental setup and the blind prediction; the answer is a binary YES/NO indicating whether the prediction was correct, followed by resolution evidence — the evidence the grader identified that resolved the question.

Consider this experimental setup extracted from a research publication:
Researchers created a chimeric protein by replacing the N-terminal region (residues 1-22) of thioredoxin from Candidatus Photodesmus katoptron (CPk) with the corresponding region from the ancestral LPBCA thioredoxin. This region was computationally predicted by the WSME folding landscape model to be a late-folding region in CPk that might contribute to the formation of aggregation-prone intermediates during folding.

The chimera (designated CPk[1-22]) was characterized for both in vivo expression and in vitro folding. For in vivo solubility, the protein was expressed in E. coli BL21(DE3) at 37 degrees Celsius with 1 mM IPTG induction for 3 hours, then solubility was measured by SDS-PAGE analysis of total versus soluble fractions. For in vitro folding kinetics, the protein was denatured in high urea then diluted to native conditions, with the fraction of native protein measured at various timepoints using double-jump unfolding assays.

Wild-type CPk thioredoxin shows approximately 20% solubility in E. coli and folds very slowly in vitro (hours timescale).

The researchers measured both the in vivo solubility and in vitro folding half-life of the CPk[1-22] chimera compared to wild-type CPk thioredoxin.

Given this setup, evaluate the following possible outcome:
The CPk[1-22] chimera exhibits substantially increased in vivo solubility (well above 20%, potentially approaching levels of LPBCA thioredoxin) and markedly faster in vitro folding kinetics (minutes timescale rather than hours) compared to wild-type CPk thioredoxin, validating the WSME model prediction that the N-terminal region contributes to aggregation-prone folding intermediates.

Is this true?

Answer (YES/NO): NO